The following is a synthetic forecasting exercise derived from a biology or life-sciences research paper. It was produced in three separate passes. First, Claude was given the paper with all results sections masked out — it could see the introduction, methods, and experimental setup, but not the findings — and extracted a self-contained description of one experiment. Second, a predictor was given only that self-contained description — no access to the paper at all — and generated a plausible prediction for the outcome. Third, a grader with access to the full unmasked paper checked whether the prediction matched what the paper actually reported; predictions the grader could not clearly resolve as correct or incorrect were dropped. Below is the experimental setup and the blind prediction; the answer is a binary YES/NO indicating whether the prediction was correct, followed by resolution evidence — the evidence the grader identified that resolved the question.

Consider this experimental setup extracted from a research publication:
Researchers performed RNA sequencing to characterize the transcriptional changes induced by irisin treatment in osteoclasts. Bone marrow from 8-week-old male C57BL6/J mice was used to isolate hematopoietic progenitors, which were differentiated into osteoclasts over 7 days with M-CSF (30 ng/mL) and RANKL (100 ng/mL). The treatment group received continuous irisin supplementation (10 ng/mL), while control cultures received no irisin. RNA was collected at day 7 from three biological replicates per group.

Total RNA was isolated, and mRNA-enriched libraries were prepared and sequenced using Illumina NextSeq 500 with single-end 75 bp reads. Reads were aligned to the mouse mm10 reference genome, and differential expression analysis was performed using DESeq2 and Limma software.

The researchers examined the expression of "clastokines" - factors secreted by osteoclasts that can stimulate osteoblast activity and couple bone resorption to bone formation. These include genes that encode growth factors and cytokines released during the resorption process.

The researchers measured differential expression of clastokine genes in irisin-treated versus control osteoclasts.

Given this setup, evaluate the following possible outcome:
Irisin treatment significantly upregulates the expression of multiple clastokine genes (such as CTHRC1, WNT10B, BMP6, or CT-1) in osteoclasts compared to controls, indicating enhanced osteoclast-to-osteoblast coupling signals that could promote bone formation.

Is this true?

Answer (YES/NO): YES